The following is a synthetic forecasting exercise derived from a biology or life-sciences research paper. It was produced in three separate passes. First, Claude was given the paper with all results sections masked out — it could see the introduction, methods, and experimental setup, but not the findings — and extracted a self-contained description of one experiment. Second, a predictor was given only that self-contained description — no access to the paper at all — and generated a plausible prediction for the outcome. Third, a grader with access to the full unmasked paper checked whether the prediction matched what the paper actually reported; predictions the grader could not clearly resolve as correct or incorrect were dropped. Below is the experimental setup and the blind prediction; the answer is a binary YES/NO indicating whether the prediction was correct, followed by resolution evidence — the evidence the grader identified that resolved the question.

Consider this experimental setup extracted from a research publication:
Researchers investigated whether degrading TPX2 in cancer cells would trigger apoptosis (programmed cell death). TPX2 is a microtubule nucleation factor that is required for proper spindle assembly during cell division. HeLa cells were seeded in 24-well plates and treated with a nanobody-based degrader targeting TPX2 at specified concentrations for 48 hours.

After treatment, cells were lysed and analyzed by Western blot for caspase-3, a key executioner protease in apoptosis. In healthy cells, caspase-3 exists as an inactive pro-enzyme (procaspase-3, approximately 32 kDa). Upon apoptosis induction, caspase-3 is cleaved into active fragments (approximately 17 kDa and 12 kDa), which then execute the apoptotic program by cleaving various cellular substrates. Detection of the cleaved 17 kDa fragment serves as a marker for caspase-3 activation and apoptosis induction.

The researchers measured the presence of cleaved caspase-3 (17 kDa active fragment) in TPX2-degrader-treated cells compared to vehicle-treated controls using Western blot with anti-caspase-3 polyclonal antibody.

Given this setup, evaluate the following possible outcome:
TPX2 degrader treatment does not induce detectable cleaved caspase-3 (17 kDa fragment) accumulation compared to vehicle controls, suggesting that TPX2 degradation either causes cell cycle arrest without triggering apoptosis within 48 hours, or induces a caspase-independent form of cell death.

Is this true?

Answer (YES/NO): NO